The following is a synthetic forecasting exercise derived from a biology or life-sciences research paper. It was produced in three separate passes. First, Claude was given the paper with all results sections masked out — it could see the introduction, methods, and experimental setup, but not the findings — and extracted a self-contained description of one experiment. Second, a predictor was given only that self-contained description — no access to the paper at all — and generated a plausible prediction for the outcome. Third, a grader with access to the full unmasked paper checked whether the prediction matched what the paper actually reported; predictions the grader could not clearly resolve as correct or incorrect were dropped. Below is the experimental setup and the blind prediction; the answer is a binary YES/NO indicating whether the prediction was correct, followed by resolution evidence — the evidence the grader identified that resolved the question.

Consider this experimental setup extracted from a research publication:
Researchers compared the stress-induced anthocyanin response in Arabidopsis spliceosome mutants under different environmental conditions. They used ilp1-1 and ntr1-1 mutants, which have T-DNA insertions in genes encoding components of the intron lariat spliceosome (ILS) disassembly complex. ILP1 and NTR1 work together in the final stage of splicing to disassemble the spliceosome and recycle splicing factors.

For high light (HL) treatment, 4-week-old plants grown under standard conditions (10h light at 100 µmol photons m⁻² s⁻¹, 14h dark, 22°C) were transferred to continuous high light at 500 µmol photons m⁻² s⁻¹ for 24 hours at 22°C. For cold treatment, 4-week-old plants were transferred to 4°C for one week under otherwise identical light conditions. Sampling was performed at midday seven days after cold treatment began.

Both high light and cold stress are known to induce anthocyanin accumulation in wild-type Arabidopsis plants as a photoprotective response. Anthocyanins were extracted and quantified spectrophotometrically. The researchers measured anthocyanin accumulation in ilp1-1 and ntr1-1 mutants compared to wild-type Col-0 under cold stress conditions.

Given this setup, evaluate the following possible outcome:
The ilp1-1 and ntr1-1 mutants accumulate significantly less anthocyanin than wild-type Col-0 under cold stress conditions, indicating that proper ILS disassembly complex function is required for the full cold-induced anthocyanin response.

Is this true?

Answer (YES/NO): NO